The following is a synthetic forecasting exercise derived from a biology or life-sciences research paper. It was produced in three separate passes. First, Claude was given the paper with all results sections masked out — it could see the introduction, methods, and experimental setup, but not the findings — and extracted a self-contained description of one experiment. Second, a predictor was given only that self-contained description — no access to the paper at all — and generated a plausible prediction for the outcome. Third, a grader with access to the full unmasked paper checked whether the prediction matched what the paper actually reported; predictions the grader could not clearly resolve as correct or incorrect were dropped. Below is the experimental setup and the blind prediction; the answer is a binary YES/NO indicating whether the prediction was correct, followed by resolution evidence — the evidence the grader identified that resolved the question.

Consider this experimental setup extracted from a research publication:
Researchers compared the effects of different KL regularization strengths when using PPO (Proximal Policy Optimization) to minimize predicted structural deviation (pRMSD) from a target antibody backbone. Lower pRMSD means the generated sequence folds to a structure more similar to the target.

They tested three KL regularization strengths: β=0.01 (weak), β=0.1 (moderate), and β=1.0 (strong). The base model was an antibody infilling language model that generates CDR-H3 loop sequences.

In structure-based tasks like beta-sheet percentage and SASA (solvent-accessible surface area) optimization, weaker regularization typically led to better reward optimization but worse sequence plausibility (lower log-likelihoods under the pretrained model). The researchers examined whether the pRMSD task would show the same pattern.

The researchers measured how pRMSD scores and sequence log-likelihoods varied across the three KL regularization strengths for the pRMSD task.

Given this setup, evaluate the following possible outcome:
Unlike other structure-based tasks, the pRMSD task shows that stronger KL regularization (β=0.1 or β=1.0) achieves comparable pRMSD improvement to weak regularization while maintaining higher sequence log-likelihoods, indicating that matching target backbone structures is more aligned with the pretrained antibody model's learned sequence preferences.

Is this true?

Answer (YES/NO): NO